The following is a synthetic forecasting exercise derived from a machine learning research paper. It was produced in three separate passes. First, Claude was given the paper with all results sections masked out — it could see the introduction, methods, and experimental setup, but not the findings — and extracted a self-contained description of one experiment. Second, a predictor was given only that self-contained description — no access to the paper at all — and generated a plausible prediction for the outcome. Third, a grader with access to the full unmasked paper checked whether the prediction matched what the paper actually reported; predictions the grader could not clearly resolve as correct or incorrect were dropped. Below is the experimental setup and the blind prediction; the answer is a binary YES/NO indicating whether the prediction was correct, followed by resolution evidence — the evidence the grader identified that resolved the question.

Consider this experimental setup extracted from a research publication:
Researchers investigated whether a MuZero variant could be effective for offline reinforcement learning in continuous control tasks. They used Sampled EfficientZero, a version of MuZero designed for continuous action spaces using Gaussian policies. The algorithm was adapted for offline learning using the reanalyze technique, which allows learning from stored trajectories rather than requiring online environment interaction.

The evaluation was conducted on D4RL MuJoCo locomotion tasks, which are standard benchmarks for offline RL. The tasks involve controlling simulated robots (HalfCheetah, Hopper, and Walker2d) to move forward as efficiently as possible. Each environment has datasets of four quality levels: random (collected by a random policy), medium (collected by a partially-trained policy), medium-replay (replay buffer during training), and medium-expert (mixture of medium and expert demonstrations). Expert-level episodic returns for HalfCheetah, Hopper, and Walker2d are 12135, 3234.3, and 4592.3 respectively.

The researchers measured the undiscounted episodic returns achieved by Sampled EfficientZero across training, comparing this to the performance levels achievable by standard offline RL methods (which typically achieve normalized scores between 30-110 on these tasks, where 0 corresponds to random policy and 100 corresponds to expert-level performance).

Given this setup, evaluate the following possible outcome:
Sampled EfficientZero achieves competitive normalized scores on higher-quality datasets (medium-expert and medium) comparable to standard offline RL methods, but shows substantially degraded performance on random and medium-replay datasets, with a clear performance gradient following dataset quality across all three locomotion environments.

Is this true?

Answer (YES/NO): NO